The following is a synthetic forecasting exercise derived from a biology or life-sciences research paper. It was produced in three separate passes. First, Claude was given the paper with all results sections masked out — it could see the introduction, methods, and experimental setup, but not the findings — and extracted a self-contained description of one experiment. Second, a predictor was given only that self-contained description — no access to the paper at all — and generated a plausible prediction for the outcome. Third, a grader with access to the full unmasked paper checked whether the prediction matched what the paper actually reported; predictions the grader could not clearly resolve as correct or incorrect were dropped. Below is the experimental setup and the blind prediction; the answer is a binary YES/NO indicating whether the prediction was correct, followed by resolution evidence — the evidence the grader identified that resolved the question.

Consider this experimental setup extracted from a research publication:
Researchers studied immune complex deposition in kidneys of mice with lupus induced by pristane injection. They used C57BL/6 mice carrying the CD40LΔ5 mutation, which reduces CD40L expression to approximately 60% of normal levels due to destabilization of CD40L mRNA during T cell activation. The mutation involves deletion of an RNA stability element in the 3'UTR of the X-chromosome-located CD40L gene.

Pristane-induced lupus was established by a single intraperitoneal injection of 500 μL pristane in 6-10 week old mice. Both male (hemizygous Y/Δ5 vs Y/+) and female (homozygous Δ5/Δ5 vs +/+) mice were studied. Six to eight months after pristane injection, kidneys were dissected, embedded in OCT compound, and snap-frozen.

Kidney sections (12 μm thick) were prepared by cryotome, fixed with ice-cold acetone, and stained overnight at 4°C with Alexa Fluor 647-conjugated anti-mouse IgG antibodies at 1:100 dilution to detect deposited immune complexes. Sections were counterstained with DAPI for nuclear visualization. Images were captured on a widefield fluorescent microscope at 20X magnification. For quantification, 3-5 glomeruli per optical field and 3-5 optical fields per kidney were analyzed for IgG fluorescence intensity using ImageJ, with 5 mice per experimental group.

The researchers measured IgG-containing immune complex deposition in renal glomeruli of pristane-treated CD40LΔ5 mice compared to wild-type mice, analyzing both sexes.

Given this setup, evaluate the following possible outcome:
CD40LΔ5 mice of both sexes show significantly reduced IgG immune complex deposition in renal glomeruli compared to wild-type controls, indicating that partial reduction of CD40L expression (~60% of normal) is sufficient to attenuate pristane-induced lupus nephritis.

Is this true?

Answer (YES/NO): NO